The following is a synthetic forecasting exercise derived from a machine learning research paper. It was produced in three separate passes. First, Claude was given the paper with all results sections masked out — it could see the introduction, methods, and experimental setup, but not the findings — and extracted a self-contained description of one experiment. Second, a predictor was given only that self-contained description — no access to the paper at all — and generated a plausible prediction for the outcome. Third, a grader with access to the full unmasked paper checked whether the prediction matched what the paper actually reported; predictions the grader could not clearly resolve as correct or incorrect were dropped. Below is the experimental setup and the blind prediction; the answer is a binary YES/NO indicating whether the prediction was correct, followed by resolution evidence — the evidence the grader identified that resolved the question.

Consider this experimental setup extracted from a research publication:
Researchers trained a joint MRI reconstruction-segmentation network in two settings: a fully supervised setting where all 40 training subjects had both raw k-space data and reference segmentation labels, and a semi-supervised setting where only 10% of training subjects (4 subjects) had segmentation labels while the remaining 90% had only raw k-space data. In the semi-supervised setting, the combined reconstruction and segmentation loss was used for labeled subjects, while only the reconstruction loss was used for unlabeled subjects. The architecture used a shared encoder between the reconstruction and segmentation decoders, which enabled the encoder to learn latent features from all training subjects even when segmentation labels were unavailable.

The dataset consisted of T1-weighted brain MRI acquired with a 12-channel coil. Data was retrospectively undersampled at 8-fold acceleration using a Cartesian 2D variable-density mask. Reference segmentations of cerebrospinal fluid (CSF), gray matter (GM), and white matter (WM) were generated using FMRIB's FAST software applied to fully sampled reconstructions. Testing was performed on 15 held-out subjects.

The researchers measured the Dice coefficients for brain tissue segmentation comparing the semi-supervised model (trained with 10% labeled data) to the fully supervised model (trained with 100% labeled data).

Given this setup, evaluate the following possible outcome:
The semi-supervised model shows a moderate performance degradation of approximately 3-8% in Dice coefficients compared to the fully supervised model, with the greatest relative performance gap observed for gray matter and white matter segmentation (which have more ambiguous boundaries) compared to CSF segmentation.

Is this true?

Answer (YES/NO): NO